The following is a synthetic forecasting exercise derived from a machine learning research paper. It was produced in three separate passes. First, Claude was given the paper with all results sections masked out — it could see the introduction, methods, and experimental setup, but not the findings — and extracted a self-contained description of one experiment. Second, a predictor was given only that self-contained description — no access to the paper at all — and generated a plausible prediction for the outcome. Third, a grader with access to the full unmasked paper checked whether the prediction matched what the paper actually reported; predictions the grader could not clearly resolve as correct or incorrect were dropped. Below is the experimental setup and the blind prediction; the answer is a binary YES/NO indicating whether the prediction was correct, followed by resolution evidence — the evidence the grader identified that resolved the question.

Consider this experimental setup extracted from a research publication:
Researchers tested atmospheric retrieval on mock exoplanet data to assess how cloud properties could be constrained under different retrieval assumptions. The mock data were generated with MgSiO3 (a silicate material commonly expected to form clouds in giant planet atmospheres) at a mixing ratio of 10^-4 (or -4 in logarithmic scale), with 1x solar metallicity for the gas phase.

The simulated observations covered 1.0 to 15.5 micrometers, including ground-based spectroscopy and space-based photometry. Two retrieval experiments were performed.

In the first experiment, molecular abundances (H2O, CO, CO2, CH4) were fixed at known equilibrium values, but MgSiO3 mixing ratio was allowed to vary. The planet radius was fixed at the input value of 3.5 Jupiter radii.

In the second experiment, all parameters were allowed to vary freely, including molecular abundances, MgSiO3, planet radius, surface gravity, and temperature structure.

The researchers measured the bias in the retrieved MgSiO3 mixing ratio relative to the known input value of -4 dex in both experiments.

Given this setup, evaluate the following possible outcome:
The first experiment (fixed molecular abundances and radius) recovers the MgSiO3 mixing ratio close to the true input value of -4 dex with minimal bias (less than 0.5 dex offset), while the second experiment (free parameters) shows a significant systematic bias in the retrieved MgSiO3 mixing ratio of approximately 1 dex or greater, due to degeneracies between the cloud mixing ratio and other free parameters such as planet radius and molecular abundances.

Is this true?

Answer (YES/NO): YES